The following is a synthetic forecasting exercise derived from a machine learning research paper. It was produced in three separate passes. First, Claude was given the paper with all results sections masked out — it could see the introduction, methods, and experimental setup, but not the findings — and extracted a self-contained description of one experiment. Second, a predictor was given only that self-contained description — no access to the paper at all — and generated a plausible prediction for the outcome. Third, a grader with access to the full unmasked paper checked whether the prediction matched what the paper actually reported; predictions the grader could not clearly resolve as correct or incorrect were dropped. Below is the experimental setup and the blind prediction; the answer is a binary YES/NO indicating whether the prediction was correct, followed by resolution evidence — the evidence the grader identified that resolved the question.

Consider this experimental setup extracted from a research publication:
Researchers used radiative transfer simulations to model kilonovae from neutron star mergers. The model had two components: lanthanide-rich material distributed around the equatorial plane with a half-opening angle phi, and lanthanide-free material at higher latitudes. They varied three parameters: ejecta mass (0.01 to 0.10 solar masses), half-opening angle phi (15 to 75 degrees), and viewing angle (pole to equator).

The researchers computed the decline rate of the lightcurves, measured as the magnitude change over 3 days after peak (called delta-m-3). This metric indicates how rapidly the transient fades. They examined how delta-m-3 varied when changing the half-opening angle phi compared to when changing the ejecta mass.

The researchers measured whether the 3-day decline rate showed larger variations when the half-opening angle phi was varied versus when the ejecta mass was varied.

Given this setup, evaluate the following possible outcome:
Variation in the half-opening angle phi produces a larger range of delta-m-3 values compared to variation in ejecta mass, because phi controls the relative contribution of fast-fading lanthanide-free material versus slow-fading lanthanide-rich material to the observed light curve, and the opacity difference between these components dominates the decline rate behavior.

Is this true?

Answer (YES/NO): NO